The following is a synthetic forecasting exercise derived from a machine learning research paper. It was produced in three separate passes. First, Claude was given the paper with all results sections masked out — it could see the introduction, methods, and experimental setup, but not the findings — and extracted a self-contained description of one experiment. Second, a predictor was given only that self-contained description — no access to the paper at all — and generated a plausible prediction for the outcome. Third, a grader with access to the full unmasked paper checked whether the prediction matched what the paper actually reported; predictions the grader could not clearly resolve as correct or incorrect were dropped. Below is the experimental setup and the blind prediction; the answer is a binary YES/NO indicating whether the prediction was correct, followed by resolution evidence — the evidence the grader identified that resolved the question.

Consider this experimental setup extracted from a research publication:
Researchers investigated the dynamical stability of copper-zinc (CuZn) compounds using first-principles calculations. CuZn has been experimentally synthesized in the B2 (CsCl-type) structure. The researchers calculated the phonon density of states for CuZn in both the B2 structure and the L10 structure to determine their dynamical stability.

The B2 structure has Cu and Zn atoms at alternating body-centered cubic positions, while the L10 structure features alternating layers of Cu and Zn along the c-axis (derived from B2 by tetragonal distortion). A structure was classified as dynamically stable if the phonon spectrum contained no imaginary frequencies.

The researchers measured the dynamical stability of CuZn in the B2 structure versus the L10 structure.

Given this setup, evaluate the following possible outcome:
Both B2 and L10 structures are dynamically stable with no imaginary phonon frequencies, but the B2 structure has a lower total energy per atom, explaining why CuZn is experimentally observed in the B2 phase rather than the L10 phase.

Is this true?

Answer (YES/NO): NO